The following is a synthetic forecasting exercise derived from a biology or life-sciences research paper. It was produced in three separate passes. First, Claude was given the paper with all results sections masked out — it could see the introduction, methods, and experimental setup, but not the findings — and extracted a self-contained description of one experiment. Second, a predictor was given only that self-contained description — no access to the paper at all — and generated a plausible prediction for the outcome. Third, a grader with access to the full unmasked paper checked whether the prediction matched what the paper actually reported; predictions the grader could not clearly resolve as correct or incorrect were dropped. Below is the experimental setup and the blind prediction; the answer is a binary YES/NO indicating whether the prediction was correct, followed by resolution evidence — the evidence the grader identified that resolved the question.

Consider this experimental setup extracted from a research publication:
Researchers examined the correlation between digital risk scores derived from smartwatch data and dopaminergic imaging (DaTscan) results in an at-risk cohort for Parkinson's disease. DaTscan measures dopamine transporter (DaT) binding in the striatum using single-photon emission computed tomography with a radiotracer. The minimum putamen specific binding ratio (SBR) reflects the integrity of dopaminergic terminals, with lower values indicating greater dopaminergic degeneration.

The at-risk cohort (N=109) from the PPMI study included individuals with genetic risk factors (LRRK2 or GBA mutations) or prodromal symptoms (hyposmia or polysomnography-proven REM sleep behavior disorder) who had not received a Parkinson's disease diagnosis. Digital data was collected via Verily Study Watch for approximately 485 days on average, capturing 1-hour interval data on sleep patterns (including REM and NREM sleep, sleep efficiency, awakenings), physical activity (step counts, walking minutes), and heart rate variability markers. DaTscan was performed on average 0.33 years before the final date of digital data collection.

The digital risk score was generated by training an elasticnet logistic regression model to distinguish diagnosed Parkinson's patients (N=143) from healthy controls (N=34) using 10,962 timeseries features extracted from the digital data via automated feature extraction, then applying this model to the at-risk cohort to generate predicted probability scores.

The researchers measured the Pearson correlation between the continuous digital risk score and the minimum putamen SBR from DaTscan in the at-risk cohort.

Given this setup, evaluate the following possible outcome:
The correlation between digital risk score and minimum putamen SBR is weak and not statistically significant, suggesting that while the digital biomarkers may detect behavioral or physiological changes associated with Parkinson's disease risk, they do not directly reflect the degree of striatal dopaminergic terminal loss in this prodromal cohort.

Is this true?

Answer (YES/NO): NO